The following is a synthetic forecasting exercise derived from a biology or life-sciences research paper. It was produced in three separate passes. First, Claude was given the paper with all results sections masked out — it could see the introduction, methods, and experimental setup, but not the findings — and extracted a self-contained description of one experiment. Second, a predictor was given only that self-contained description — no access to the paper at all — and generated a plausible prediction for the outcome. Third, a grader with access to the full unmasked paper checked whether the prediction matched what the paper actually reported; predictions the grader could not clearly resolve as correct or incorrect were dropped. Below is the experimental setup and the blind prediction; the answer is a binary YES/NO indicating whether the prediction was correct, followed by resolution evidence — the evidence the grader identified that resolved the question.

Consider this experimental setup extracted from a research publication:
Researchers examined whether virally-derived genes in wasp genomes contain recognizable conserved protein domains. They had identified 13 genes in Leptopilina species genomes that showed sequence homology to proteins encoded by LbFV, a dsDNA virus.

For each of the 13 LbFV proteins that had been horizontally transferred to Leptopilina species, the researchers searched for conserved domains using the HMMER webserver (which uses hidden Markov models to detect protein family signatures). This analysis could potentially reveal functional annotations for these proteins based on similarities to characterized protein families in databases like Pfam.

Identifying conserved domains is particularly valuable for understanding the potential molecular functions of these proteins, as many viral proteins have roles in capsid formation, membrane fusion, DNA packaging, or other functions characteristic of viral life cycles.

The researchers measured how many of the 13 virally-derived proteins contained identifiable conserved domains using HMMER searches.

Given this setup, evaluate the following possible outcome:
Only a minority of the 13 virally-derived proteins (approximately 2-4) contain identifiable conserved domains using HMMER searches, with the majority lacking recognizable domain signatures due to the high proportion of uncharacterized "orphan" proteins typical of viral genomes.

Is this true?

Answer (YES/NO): NO